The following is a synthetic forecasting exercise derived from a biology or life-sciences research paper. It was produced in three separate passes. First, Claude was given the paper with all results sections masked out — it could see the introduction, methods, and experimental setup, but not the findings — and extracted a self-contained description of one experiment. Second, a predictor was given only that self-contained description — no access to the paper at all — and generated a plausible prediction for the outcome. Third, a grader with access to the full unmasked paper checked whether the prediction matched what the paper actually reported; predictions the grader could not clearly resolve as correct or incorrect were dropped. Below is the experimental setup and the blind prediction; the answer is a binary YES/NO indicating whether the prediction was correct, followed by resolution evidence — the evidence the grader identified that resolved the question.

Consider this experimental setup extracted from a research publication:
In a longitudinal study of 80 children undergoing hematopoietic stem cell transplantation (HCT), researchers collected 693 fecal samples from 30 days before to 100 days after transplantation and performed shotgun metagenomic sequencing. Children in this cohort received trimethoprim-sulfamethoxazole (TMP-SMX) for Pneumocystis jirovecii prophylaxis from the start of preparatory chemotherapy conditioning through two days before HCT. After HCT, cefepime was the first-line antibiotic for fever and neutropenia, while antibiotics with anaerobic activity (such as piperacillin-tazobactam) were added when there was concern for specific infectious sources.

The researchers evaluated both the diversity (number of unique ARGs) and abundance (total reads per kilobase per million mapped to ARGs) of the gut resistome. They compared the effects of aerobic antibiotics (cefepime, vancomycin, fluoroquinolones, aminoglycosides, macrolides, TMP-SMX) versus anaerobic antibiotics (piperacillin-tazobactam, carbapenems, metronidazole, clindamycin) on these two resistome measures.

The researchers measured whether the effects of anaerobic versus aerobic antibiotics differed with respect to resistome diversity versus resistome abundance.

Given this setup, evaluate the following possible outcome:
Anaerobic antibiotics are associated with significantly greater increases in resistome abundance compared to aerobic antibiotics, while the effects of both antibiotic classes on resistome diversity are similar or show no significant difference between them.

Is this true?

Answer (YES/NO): YES